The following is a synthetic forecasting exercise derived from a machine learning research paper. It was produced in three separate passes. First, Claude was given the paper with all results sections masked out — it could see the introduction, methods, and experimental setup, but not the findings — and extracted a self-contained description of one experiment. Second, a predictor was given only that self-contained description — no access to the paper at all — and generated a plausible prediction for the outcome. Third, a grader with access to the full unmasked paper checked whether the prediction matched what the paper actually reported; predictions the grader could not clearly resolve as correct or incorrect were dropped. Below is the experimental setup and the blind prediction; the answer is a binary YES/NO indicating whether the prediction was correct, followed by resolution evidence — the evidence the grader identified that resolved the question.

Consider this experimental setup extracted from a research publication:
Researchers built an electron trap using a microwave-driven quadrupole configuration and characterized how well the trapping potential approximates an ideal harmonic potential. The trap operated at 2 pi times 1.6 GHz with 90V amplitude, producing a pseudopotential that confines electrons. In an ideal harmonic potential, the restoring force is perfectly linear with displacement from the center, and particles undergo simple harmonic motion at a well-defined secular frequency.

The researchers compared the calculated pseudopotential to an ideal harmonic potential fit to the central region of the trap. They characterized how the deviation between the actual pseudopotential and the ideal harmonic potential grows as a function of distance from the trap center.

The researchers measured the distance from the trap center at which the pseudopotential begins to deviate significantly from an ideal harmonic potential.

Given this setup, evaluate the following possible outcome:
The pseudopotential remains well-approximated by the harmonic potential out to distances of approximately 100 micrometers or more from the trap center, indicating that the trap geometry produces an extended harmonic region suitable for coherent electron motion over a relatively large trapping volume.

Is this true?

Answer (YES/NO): YES